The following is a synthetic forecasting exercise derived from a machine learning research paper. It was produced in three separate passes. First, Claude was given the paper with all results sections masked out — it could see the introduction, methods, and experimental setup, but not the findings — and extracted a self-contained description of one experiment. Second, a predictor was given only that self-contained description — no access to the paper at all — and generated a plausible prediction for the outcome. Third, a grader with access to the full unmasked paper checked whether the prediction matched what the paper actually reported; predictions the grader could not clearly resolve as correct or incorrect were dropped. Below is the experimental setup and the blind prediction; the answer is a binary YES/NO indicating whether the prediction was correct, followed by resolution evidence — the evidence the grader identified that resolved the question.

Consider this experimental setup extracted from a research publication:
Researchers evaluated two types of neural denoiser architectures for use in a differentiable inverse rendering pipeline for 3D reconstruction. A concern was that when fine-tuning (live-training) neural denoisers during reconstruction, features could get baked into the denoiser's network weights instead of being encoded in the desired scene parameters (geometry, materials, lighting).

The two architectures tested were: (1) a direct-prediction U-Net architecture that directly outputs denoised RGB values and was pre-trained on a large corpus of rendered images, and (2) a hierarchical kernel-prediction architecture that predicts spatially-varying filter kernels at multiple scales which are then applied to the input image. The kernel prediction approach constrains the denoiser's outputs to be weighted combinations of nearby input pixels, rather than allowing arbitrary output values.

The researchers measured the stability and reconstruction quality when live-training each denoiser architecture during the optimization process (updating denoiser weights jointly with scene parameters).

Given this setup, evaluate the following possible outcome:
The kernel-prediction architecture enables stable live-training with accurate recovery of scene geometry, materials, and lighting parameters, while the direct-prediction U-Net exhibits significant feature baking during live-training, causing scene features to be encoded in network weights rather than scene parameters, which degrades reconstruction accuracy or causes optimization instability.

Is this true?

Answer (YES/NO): NO